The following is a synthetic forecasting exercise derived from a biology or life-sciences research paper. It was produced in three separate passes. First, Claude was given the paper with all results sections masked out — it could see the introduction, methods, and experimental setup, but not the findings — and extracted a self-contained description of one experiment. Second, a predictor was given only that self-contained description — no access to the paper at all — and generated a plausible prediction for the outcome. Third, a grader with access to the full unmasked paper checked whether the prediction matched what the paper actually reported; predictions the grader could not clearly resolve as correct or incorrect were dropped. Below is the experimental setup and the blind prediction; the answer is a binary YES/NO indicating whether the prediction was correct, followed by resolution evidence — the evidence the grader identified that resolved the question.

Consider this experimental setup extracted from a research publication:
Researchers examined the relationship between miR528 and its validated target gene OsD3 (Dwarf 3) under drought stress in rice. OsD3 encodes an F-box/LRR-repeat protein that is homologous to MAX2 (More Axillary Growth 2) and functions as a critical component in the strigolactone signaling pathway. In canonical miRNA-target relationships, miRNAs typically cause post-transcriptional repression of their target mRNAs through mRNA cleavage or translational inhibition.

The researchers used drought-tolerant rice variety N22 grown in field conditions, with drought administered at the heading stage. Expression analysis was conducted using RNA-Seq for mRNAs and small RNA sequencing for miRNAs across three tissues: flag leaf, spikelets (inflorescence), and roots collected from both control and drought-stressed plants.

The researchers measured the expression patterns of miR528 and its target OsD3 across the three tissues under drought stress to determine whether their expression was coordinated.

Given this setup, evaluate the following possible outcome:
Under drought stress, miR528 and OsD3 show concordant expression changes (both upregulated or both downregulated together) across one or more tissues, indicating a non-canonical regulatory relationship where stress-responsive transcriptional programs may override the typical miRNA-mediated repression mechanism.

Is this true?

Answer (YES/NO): NO